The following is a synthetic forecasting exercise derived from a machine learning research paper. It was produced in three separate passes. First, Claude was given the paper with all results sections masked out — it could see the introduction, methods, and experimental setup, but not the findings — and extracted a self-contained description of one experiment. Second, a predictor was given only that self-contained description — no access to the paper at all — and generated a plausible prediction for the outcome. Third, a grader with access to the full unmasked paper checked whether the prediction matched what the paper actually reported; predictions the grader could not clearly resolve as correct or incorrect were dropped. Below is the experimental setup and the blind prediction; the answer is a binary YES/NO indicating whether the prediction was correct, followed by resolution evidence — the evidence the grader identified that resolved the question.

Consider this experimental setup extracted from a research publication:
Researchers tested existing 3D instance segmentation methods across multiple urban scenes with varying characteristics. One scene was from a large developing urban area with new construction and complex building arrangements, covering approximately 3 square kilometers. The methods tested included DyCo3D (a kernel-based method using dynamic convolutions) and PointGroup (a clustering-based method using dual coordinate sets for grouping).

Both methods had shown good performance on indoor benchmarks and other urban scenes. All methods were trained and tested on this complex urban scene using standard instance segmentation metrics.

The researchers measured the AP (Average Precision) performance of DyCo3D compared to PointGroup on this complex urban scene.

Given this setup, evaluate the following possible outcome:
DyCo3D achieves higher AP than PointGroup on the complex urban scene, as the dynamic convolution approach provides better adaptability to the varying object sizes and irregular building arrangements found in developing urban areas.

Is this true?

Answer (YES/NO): NO